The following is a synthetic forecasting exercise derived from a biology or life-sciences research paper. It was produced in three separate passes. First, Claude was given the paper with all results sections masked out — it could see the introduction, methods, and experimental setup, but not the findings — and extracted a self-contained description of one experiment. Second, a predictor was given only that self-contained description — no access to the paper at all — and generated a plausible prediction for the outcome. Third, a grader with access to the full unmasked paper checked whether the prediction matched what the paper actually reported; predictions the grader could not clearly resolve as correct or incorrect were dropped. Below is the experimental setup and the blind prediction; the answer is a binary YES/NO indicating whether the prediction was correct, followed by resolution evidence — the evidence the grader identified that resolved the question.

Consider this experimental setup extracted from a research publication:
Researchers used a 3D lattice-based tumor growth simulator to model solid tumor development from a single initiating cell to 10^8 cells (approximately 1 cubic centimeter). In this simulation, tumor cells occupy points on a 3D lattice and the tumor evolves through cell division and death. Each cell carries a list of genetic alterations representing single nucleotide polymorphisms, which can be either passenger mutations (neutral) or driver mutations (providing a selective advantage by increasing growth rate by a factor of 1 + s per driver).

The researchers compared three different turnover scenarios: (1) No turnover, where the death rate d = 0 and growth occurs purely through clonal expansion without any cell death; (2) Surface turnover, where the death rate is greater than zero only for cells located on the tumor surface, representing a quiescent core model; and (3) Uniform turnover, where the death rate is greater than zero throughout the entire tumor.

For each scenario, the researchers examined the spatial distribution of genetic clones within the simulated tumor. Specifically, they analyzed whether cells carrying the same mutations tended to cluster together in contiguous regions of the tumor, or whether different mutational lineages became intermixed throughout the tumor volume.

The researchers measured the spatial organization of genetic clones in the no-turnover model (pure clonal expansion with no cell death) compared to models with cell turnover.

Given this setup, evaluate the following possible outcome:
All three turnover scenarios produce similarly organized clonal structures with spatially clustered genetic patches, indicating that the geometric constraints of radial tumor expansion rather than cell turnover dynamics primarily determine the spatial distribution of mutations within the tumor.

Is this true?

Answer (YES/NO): NO